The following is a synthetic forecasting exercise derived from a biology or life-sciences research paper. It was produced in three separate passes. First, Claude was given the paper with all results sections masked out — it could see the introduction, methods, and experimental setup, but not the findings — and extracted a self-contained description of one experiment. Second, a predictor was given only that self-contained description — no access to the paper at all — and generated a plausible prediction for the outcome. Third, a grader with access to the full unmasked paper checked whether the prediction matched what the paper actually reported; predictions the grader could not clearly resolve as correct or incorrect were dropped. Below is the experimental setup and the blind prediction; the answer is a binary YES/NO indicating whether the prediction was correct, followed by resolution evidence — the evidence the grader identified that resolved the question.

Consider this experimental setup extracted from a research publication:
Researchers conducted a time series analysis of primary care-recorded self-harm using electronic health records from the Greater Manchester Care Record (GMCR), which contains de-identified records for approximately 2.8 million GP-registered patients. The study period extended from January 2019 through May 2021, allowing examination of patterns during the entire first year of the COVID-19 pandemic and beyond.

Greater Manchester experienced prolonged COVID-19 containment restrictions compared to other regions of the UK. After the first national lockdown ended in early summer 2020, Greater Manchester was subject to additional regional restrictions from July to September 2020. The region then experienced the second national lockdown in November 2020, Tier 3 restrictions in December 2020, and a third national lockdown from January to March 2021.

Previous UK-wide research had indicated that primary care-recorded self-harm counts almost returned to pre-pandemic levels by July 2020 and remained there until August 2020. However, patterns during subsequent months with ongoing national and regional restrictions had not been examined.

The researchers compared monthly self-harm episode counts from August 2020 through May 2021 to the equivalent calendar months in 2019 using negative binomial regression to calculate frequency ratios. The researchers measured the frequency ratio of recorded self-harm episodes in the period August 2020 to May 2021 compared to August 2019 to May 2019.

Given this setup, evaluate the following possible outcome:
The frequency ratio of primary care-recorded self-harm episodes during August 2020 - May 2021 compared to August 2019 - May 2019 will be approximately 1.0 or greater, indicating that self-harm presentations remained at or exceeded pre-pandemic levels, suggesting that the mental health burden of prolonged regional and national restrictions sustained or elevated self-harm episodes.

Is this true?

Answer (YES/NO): NO